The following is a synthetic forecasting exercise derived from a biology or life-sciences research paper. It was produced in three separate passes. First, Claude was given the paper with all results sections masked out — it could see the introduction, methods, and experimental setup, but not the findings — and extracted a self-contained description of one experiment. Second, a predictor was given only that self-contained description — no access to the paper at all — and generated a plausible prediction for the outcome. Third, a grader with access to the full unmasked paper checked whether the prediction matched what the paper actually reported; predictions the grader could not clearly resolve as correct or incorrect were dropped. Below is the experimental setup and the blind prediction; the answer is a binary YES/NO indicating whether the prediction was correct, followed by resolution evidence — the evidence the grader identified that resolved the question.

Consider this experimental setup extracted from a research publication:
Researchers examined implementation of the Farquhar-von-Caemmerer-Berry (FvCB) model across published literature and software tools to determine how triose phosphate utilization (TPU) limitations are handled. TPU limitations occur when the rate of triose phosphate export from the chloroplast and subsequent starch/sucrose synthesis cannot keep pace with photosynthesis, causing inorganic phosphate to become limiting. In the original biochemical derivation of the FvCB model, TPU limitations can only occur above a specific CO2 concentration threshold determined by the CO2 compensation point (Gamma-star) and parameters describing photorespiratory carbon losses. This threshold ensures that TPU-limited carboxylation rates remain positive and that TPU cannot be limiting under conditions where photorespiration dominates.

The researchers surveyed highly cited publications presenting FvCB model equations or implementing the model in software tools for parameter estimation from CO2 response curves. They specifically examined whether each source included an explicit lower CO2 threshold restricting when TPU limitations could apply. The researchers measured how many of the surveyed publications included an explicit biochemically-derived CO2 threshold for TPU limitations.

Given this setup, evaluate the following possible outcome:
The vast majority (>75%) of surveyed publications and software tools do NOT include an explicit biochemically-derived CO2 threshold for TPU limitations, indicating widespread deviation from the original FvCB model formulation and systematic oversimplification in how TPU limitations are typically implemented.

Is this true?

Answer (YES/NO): YES